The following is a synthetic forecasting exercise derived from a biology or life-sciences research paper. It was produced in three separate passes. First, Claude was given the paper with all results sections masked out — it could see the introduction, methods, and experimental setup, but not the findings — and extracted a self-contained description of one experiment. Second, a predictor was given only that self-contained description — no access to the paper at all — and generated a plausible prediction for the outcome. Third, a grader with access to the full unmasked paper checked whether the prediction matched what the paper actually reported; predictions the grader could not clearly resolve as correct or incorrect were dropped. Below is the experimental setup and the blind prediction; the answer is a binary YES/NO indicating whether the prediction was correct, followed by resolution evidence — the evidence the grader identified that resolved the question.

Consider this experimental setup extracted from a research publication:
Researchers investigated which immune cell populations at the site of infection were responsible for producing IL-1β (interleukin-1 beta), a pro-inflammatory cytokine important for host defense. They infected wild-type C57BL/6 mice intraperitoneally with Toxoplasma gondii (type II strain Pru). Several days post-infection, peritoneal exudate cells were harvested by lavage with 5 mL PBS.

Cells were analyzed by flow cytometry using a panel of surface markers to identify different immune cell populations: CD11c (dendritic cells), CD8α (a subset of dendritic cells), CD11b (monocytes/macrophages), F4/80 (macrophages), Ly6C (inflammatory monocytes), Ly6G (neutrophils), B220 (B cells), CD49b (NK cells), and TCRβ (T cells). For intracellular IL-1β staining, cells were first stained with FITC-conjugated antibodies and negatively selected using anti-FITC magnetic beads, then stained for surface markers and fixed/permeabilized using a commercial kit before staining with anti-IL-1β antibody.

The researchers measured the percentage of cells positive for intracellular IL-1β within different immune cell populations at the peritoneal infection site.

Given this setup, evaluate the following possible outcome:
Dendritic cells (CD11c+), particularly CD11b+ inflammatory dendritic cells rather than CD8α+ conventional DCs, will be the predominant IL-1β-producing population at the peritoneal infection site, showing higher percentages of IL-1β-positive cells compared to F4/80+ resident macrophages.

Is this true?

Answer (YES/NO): NO